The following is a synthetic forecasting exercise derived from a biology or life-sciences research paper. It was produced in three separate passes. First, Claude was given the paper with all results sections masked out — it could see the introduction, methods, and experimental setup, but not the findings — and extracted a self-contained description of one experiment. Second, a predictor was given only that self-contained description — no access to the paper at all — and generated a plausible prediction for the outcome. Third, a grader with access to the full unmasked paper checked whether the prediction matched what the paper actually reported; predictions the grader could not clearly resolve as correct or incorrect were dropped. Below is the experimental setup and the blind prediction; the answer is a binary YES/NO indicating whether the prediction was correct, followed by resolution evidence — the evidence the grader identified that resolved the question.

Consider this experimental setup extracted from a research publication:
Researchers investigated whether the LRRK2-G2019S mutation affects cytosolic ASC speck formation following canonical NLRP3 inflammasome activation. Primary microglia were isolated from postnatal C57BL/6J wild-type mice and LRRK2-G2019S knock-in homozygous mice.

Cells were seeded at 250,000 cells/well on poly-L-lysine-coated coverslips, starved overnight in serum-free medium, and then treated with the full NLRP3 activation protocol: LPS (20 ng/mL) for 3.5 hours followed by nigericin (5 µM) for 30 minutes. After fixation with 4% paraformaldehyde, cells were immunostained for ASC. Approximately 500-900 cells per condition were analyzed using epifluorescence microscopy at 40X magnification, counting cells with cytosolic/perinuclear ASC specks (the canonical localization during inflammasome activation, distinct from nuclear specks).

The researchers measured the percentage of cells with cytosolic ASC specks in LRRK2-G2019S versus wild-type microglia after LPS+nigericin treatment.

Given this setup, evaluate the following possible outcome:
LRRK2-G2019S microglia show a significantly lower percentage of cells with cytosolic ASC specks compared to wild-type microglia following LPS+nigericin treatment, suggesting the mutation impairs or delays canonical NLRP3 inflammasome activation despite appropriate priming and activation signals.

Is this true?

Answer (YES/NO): NO